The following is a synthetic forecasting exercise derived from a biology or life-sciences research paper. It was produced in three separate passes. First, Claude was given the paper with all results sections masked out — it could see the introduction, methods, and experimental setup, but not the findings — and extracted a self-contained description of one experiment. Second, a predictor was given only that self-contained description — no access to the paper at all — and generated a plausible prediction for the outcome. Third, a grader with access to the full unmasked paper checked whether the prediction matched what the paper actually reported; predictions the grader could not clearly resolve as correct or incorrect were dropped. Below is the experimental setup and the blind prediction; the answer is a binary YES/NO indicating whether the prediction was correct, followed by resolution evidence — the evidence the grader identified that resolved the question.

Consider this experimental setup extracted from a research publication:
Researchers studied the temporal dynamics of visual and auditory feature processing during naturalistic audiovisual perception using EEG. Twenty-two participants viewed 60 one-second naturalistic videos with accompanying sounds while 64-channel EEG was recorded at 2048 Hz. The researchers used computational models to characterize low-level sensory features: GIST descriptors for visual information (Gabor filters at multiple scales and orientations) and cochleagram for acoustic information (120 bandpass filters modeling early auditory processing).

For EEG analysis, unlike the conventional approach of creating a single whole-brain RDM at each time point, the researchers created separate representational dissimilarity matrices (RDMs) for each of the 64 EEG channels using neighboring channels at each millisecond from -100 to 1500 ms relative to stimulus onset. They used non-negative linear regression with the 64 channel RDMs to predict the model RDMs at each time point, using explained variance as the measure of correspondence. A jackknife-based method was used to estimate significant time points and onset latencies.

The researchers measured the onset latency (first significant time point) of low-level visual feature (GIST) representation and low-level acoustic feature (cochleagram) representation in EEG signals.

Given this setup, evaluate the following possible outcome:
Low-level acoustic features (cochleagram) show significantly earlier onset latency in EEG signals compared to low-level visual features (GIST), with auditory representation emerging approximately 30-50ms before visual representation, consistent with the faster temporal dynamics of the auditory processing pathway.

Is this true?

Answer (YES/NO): NO